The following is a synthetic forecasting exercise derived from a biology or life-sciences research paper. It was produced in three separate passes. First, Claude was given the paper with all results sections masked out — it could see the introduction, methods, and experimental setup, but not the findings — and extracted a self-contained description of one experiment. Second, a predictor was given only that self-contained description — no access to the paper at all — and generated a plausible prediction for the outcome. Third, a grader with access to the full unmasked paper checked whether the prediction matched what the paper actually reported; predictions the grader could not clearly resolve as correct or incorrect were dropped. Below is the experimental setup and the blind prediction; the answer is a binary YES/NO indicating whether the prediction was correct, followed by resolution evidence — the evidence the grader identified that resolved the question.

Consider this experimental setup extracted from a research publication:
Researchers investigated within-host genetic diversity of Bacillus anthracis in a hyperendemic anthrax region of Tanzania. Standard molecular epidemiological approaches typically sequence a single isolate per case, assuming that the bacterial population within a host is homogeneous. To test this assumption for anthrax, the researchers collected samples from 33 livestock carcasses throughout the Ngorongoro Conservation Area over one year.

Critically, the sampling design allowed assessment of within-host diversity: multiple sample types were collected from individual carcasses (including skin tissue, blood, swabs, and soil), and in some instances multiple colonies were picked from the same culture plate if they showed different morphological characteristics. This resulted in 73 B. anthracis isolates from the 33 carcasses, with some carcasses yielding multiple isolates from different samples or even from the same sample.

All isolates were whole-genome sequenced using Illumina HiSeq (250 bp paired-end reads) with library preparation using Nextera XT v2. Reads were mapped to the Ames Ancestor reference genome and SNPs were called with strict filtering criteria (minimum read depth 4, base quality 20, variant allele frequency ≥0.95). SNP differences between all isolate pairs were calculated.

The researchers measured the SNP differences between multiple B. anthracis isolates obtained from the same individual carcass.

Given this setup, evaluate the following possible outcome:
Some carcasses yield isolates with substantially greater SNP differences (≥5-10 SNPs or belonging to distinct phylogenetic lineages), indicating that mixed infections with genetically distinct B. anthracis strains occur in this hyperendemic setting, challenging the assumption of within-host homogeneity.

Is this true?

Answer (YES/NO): YES